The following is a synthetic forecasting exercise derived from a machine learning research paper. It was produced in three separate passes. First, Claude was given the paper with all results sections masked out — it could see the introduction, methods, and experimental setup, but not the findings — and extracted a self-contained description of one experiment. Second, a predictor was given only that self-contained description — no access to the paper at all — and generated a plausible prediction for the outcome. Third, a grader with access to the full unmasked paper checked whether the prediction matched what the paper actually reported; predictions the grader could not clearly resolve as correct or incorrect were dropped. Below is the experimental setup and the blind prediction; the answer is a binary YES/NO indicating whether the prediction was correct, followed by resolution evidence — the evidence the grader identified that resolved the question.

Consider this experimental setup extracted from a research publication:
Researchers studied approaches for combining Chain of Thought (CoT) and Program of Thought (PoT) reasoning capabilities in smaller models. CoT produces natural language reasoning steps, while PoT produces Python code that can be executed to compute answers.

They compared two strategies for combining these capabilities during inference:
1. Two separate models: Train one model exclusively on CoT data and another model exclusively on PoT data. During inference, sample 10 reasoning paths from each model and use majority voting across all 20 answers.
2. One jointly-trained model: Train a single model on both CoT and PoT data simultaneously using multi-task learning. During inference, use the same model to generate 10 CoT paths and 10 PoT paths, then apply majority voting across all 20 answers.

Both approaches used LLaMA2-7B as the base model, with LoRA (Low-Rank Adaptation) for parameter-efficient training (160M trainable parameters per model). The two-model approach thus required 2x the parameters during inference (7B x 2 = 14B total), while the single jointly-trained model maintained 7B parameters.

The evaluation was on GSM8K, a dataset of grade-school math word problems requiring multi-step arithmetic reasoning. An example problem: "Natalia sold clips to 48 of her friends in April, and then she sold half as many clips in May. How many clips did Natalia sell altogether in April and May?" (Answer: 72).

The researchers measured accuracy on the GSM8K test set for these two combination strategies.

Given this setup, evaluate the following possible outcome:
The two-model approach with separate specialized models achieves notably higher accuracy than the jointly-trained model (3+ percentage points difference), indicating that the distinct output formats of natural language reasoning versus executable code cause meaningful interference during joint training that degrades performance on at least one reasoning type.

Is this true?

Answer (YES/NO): NO